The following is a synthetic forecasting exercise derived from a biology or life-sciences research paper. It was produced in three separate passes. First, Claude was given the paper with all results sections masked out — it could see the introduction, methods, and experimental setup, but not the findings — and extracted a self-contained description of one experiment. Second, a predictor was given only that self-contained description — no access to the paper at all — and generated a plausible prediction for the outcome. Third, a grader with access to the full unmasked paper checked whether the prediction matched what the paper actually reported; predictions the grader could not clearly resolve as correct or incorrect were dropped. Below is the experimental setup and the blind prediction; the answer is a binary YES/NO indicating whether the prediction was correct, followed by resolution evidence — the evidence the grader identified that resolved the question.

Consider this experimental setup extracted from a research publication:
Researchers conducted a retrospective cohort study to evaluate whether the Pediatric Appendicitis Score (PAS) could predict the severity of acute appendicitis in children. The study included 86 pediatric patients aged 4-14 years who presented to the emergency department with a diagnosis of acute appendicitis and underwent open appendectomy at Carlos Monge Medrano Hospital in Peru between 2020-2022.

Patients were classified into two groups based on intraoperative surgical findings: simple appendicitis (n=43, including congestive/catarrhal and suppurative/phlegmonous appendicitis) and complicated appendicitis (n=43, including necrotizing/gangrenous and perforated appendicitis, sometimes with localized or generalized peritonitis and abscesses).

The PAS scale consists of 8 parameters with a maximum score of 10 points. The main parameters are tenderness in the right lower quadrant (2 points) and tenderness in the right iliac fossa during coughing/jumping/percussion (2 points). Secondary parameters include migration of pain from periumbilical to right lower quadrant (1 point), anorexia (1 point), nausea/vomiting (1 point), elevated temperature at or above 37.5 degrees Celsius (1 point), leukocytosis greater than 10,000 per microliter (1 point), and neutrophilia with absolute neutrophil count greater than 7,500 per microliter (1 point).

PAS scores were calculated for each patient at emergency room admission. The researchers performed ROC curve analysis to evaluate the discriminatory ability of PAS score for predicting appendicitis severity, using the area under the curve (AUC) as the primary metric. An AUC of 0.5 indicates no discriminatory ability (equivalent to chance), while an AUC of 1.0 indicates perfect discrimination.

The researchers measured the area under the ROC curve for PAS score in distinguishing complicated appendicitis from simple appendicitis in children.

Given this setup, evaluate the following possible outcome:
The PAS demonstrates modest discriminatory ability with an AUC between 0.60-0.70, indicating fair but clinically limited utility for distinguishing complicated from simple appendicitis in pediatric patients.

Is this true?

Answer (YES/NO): NO